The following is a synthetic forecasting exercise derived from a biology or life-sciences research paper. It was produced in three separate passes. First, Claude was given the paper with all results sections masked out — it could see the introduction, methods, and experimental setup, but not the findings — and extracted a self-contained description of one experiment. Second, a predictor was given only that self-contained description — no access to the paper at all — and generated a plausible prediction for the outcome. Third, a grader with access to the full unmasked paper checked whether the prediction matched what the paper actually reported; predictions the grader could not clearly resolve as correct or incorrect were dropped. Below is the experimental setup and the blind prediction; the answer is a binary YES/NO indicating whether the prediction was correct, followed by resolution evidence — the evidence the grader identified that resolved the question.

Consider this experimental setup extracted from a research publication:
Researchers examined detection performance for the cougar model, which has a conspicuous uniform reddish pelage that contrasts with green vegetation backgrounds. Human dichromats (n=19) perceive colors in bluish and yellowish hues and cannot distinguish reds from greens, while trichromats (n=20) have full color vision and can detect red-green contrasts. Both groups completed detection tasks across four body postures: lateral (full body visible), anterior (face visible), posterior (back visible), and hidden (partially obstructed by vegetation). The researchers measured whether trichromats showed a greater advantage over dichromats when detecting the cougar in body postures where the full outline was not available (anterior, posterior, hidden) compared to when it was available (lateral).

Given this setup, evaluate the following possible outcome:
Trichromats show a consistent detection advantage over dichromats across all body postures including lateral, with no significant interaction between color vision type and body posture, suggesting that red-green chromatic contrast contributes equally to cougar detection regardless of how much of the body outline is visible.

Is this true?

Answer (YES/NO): NO